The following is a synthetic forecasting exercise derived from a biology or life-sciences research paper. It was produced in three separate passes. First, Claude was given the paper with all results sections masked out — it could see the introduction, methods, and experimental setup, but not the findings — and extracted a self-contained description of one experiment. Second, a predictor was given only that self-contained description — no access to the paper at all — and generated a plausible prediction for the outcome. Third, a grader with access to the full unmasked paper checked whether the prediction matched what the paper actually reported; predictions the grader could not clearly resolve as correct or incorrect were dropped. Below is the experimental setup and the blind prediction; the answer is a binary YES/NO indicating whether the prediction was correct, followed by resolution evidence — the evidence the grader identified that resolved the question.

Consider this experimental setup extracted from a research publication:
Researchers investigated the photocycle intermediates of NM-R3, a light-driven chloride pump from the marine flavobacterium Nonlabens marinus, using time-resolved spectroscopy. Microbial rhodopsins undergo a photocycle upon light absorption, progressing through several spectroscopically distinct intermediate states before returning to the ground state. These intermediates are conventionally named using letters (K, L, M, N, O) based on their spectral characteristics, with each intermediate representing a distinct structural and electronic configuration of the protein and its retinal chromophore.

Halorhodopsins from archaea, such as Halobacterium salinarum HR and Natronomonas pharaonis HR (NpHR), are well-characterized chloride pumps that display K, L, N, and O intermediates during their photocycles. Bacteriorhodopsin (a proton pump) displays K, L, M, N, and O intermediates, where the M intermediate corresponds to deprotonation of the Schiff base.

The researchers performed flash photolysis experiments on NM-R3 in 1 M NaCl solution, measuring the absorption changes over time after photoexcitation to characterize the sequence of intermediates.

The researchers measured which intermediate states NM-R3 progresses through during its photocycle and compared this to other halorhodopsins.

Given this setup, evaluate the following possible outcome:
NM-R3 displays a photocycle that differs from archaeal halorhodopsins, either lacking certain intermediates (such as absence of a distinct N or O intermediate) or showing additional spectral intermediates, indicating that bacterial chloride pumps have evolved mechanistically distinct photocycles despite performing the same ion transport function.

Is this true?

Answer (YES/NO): YES